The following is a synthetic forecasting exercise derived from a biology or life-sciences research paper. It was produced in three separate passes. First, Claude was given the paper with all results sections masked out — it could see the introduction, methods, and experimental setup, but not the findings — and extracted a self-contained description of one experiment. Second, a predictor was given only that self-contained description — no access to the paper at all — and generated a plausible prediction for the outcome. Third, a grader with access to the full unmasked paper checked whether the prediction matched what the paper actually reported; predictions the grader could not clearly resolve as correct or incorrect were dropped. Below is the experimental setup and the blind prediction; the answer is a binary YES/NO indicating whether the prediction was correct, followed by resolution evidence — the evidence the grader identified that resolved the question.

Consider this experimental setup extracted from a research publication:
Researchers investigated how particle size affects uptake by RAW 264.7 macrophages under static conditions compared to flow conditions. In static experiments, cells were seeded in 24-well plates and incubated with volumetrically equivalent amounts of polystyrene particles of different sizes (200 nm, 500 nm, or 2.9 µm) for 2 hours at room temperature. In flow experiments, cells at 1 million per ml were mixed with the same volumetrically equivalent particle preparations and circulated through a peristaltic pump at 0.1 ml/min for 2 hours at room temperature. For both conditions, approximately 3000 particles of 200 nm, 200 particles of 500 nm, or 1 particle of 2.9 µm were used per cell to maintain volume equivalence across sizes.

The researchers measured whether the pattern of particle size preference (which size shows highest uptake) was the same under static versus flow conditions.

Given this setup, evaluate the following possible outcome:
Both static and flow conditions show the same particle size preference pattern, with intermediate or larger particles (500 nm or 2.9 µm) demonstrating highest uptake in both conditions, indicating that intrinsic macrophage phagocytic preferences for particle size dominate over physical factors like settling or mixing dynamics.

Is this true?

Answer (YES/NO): NO